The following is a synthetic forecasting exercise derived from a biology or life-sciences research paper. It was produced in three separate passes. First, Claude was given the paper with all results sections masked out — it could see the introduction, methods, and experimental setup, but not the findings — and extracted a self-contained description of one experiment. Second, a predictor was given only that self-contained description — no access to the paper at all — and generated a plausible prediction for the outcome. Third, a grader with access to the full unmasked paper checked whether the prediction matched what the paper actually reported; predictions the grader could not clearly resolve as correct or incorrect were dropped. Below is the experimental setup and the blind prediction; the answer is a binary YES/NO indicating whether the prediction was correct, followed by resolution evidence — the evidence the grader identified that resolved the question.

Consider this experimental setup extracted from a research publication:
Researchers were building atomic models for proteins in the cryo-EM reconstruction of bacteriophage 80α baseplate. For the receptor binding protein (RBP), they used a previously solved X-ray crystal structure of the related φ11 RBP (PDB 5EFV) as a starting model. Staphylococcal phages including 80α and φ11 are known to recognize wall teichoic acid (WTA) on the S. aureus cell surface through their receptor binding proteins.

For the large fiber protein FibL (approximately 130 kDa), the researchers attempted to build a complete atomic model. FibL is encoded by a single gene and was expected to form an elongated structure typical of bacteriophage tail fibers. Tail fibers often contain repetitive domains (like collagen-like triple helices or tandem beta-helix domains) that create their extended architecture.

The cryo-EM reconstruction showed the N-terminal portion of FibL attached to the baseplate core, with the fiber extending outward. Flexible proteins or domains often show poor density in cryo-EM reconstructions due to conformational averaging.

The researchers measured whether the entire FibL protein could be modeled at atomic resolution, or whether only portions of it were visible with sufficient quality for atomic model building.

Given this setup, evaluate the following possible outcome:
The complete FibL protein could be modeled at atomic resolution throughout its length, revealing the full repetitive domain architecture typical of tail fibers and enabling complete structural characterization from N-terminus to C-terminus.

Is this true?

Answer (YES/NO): NO